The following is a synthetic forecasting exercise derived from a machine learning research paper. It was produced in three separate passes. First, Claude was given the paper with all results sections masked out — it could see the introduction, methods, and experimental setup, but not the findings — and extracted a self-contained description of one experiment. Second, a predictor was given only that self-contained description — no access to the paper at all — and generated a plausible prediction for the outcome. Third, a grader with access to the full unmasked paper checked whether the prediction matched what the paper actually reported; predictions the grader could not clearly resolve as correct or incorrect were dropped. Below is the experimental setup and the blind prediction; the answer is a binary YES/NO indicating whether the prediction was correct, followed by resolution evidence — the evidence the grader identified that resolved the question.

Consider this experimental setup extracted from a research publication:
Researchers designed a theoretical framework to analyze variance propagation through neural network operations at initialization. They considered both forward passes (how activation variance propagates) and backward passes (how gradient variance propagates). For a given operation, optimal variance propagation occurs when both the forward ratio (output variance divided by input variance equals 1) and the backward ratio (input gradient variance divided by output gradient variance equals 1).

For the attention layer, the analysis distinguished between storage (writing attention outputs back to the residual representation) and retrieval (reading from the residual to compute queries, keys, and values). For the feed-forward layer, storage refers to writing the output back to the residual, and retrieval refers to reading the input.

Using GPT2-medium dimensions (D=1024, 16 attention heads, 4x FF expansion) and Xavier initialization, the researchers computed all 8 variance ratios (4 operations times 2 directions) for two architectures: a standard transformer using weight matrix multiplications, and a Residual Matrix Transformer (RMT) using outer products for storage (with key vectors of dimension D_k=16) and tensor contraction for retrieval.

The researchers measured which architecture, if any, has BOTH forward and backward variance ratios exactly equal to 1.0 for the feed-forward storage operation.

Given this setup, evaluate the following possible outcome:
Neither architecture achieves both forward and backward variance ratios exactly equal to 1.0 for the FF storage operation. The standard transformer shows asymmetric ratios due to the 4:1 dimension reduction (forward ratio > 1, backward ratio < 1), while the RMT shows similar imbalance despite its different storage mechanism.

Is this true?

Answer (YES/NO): NO